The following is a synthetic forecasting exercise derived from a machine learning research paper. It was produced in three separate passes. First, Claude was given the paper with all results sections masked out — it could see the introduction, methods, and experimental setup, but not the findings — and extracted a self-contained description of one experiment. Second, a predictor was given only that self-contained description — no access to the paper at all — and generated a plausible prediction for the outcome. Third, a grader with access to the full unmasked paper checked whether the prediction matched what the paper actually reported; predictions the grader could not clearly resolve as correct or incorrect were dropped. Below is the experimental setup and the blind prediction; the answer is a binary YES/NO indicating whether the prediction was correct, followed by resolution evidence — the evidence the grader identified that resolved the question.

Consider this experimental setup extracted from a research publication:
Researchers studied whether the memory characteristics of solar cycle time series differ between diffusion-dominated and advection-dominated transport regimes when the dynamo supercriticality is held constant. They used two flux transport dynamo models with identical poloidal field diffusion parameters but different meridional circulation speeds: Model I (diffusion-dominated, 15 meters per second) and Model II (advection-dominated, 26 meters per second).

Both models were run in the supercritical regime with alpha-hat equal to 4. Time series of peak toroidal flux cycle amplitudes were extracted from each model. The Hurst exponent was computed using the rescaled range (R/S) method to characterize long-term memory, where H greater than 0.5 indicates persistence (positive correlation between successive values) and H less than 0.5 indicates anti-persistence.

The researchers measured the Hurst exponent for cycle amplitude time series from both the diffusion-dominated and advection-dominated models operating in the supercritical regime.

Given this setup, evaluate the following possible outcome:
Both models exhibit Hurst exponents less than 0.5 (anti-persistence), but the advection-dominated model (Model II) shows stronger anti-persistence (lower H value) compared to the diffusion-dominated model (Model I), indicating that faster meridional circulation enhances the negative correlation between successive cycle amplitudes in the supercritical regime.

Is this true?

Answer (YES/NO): NO